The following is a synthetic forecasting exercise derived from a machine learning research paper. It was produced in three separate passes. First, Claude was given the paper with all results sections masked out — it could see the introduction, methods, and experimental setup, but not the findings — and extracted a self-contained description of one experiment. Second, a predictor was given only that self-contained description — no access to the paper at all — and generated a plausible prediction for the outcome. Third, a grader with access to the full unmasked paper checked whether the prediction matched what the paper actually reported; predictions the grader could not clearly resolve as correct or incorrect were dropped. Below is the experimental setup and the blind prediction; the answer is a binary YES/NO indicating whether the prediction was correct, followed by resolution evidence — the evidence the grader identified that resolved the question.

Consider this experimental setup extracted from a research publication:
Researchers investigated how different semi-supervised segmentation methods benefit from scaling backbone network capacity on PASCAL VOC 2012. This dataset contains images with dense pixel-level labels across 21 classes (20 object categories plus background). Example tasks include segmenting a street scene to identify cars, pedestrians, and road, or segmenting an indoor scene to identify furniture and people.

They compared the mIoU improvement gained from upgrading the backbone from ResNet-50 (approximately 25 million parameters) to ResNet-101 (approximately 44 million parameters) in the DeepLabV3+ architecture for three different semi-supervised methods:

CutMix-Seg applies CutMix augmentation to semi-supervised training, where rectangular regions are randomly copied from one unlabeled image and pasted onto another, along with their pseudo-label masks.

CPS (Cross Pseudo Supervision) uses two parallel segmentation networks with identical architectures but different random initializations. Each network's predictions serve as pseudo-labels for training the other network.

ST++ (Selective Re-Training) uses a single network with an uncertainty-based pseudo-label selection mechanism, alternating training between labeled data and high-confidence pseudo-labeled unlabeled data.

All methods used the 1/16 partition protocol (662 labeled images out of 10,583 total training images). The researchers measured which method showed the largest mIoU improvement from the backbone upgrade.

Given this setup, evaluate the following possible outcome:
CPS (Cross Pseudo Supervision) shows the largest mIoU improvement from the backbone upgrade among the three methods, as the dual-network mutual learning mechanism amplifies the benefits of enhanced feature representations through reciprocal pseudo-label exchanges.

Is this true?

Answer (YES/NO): NO